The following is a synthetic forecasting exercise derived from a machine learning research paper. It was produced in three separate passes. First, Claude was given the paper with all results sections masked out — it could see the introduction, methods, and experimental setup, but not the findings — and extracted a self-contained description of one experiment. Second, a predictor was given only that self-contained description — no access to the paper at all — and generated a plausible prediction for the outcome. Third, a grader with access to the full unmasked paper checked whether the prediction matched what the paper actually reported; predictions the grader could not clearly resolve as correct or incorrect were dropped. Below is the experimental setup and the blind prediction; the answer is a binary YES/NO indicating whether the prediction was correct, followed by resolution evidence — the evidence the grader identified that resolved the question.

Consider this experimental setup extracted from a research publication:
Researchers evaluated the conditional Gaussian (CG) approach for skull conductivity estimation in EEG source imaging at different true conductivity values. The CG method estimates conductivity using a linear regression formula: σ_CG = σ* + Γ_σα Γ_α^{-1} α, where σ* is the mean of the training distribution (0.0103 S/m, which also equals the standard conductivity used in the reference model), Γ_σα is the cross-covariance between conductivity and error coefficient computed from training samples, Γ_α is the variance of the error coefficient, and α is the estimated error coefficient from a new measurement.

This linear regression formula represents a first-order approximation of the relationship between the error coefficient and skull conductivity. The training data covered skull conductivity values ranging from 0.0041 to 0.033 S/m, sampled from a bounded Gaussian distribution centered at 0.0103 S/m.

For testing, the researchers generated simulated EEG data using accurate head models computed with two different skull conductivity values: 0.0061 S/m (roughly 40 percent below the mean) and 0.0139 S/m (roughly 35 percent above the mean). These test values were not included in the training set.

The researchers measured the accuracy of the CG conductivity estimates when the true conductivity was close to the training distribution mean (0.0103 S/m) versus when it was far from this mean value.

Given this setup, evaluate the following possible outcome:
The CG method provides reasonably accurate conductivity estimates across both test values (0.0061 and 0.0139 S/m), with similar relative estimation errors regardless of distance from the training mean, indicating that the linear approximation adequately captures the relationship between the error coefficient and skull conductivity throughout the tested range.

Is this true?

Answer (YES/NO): NO